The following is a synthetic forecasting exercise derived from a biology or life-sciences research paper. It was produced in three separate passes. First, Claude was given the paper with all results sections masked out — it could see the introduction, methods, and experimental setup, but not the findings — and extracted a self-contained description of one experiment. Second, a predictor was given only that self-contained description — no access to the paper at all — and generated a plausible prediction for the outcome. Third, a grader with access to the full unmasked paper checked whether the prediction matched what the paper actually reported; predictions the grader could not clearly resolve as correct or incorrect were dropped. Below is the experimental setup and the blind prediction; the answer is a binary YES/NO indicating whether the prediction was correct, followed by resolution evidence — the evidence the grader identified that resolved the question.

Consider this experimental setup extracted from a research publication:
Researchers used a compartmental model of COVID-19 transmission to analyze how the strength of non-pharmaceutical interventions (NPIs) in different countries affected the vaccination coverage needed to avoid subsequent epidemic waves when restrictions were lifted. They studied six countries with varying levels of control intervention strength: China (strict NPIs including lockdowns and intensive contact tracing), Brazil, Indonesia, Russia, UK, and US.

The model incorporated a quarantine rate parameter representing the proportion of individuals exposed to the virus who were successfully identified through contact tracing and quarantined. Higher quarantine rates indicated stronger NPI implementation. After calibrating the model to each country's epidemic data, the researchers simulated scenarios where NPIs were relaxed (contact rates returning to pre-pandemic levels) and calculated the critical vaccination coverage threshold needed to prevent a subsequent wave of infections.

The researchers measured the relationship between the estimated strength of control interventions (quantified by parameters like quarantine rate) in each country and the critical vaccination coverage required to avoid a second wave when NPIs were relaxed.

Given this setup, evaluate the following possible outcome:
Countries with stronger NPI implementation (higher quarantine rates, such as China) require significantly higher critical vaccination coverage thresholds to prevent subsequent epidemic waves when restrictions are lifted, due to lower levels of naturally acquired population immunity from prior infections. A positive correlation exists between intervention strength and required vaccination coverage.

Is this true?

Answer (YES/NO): NO